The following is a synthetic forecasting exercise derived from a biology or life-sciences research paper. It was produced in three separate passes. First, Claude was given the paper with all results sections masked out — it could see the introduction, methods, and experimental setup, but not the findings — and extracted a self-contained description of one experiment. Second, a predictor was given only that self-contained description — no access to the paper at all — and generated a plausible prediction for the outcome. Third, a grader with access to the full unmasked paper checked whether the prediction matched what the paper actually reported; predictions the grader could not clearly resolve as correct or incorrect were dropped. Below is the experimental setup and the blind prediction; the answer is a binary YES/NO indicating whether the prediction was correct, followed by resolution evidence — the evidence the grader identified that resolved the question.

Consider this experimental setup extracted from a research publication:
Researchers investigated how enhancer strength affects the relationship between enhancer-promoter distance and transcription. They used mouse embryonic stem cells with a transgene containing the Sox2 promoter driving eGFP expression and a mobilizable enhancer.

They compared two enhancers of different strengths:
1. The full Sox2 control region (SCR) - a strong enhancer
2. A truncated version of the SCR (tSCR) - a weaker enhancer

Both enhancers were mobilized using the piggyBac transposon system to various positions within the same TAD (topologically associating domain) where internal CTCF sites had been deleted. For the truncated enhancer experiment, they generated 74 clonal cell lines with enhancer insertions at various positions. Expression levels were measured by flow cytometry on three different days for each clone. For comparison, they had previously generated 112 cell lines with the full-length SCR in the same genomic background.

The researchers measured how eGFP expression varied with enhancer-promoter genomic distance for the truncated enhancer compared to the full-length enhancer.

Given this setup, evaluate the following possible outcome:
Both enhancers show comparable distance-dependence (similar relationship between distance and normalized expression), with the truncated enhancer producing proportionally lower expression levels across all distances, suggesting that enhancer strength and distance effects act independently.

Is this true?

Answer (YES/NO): YES